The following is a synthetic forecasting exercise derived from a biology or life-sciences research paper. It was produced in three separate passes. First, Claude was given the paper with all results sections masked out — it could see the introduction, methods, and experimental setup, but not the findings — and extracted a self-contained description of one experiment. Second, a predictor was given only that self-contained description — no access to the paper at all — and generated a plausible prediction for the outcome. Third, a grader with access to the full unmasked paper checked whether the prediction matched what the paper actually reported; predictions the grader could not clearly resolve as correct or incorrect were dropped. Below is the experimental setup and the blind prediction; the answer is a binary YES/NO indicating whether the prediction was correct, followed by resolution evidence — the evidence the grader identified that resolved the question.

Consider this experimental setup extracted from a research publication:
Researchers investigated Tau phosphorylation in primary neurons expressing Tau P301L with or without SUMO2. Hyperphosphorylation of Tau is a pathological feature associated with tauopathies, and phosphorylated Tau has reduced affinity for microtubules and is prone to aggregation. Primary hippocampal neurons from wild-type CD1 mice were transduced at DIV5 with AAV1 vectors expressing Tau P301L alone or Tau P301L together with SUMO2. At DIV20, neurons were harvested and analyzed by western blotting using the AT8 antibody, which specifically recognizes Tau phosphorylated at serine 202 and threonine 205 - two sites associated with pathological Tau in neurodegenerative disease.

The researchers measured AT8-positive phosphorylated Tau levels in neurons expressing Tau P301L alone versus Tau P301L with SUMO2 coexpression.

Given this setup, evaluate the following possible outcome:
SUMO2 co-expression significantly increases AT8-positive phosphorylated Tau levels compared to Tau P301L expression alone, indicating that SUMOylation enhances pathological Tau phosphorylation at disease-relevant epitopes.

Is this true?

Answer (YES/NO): NO